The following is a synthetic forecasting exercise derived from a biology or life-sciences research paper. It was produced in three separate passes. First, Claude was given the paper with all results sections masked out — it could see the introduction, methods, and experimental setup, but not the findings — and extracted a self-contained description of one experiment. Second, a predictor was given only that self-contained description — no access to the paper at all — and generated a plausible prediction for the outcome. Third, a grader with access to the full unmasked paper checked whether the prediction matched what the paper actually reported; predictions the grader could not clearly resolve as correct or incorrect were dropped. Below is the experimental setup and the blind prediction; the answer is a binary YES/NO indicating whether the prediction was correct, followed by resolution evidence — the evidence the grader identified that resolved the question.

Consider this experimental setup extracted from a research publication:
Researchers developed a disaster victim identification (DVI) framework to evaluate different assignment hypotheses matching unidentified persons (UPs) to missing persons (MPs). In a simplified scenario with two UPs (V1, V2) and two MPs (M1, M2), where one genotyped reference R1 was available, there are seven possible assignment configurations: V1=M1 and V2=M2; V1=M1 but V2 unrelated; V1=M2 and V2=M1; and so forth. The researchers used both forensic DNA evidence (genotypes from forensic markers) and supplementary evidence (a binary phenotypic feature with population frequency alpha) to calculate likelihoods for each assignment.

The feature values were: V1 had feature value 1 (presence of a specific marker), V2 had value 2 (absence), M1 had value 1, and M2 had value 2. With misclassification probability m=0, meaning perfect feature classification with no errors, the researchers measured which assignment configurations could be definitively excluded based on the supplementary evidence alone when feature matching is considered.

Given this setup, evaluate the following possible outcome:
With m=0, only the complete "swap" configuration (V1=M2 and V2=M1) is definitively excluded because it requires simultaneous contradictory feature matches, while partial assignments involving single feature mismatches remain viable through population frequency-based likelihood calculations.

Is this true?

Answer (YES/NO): NO